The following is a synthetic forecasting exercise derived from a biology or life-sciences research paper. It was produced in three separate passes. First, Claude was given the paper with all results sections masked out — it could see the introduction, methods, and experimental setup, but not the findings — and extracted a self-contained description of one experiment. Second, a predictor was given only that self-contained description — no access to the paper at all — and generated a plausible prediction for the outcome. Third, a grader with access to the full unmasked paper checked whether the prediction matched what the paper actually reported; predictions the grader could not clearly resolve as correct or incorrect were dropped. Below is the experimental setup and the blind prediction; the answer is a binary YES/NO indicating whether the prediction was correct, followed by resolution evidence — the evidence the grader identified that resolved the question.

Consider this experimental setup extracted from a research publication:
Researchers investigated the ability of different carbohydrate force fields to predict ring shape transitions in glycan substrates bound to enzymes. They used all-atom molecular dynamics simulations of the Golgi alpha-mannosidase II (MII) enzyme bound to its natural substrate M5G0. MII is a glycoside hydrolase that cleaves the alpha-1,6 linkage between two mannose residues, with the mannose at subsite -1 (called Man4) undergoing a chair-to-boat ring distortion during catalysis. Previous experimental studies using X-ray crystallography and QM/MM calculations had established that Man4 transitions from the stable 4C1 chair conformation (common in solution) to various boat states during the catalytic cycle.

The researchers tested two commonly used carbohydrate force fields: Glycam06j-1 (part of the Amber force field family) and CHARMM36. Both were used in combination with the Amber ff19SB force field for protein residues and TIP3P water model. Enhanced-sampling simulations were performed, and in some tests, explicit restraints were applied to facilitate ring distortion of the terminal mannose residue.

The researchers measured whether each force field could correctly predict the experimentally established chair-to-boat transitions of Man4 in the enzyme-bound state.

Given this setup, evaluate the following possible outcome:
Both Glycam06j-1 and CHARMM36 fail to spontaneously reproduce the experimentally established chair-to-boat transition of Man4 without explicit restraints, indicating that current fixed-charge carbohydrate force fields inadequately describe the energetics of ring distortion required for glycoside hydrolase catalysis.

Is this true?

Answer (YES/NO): NO